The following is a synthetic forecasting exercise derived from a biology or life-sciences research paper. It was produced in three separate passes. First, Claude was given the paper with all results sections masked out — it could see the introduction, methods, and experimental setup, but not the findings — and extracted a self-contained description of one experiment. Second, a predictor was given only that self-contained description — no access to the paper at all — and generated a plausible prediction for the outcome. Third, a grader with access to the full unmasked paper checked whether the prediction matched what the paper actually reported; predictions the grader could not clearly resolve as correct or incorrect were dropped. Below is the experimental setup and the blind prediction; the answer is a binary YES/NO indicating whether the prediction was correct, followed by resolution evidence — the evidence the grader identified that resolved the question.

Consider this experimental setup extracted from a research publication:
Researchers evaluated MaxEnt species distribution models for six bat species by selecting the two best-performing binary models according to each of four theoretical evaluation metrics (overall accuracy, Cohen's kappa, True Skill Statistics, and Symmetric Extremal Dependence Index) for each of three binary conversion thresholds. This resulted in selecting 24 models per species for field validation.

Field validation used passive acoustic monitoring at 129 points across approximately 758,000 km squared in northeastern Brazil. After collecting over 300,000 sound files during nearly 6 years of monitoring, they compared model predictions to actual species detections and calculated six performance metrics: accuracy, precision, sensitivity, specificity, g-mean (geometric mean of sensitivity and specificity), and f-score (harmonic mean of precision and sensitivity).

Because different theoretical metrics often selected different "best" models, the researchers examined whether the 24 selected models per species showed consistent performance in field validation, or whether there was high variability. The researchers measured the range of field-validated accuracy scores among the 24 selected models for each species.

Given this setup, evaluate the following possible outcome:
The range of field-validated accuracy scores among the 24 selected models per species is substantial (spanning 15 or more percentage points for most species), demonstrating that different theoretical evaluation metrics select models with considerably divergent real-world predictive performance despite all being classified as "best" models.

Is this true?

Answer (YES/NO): YES